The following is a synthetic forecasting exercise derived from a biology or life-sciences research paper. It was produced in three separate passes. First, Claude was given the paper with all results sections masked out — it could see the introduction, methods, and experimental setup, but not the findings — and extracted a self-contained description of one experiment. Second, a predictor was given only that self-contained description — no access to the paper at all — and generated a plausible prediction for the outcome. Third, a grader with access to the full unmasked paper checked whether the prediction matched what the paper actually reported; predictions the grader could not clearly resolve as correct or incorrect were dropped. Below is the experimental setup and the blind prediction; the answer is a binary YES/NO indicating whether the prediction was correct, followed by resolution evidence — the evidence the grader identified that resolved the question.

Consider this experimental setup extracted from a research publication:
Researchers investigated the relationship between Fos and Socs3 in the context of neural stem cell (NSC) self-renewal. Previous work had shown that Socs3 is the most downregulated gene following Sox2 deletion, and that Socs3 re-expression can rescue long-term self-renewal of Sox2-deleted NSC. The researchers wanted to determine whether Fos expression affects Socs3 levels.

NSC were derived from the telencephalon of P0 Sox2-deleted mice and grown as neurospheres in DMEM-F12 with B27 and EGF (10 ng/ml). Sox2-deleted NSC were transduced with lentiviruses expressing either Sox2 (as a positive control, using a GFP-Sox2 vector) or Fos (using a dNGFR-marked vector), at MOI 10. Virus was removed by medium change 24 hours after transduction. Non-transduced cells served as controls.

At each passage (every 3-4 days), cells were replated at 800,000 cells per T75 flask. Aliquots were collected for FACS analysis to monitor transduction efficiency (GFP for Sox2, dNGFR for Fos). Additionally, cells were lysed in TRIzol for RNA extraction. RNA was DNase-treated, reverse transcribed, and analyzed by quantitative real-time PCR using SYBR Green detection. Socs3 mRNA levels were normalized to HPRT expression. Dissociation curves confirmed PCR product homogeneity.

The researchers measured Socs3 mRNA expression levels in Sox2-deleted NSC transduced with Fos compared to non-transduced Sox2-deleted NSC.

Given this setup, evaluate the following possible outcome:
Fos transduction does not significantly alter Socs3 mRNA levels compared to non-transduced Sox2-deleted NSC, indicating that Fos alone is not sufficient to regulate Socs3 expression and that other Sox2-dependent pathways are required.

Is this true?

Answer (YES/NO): NO